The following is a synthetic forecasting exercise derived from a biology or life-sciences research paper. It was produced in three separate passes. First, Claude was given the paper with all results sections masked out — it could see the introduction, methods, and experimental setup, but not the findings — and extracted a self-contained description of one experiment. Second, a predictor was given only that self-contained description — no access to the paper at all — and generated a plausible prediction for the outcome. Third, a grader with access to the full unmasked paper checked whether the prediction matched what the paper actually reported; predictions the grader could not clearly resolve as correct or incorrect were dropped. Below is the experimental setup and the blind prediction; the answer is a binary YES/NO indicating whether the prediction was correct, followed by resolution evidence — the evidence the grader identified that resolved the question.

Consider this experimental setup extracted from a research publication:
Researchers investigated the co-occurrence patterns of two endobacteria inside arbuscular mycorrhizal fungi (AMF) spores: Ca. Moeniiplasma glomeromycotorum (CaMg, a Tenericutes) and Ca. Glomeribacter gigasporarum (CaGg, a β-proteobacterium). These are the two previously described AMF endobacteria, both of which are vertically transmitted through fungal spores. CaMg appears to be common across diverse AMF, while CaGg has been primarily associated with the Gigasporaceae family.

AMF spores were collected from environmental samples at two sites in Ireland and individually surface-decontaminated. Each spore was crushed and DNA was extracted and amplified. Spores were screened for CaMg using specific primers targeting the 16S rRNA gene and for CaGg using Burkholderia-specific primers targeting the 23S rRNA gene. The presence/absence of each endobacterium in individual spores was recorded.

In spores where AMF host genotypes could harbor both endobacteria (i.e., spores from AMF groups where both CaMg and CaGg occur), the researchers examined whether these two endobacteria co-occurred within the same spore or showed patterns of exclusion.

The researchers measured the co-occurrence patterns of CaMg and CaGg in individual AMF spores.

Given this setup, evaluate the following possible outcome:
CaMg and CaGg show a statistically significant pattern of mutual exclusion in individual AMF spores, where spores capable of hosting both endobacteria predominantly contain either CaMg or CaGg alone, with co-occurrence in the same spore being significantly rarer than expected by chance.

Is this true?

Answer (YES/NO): NO